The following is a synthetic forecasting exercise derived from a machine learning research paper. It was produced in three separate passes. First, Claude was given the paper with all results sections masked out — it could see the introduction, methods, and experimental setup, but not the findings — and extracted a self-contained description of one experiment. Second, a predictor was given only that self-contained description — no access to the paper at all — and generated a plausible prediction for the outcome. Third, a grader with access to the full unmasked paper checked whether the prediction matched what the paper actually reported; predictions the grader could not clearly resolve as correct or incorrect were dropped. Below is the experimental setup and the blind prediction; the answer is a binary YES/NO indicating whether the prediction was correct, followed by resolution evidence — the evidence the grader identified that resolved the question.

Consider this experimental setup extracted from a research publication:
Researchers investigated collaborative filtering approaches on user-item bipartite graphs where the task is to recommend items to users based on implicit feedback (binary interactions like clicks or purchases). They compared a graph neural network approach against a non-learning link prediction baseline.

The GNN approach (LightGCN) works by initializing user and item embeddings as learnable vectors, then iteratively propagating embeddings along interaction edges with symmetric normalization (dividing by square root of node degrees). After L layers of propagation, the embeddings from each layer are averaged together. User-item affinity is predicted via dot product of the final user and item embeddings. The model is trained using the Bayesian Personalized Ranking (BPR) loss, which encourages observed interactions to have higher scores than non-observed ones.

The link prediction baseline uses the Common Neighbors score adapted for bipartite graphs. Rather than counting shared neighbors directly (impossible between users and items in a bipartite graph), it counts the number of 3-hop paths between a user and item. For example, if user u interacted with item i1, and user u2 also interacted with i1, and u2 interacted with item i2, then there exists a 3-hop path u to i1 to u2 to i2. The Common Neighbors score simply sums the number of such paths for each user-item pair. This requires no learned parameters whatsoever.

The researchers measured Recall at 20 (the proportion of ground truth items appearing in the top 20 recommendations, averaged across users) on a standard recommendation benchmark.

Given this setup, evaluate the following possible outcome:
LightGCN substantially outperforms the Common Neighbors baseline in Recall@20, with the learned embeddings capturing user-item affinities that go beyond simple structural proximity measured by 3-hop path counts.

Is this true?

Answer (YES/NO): YES